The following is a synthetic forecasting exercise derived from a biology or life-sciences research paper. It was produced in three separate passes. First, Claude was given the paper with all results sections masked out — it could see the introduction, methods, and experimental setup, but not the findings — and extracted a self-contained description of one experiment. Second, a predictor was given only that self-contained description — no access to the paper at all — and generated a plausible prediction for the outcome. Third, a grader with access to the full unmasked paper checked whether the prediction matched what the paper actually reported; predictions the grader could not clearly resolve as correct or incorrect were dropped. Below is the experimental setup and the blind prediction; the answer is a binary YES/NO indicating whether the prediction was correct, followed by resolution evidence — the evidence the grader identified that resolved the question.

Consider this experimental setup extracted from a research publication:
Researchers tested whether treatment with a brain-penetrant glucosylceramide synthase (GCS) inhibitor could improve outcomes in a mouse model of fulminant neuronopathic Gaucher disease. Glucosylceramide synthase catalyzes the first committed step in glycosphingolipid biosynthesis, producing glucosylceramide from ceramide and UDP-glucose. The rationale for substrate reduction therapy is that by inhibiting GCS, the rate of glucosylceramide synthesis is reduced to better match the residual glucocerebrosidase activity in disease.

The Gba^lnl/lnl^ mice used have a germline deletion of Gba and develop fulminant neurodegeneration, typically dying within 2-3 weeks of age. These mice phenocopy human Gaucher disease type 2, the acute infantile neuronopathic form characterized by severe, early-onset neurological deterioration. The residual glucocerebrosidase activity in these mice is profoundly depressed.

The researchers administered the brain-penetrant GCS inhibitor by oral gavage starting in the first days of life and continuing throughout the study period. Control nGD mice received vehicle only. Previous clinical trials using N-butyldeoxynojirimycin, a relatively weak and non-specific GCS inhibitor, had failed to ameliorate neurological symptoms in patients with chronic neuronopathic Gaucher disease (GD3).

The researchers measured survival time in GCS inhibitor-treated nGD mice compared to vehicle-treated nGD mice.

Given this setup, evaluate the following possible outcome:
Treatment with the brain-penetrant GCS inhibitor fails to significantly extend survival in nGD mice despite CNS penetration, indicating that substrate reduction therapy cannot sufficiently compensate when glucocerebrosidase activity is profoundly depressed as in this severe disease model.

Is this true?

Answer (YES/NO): NO